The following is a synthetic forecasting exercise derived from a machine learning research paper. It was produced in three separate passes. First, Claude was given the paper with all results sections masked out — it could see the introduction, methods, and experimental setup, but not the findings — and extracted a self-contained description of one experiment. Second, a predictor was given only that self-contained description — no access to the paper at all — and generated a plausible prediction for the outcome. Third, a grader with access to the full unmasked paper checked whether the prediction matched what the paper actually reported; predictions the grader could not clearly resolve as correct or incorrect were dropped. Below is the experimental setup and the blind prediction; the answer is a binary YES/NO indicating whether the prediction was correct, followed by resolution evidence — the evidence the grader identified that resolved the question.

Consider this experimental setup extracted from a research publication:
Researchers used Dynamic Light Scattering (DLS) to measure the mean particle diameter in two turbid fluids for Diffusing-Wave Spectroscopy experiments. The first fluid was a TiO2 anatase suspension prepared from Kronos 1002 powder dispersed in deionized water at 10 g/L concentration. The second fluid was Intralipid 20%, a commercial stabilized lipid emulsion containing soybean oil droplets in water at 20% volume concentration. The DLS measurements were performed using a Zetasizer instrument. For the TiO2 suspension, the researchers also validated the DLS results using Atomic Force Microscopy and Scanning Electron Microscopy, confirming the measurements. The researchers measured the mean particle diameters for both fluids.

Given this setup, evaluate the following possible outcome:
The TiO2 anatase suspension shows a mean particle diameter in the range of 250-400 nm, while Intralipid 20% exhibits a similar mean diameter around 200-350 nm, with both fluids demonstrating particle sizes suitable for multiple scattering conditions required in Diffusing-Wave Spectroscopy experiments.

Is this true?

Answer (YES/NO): YES